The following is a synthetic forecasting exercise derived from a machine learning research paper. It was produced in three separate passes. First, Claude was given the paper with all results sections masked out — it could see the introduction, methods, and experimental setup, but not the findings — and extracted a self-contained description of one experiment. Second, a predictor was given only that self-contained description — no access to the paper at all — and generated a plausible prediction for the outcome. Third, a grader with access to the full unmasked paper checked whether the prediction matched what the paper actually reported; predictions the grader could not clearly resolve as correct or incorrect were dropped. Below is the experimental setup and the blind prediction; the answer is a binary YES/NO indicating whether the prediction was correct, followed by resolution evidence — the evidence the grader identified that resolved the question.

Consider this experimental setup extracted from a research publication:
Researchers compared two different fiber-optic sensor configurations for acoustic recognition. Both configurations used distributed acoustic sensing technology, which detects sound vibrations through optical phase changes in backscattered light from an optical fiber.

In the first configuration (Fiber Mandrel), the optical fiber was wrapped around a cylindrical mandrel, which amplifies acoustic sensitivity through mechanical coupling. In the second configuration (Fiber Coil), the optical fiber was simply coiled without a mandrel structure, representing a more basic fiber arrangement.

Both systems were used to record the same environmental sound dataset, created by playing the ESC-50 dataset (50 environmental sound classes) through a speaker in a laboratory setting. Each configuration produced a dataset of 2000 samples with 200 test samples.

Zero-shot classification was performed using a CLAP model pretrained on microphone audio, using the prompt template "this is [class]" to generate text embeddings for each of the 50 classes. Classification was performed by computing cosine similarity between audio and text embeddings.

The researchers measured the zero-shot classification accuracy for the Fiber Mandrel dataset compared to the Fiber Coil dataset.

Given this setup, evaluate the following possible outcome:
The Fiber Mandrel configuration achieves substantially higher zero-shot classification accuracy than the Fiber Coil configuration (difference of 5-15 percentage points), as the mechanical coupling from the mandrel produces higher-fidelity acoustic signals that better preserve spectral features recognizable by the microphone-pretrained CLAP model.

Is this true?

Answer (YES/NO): NO